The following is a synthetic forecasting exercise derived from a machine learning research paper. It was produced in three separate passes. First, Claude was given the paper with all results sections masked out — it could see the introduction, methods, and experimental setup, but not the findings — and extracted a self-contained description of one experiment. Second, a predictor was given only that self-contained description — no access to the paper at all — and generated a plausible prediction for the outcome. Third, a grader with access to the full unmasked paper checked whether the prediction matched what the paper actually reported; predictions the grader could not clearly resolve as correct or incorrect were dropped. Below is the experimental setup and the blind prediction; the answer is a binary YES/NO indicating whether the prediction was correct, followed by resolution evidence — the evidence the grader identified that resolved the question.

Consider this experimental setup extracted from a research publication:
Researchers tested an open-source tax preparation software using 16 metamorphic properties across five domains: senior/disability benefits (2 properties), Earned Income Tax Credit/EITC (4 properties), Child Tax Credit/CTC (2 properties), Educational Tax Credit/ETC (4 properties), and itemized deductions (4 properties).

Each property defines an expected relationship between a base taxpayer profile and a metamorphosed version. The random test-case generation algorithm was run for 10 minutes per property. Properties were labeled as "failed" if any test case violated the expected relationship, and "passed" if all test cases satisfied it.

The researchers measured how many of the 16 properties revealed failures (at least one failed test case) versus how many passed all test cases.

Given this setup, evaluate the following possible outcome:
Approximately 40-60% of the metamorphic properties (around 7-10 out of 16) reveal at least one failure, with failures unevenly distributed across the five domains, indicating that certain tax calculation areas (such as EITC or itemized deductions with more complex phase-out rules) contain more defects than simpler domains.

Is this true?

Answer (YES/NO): YES